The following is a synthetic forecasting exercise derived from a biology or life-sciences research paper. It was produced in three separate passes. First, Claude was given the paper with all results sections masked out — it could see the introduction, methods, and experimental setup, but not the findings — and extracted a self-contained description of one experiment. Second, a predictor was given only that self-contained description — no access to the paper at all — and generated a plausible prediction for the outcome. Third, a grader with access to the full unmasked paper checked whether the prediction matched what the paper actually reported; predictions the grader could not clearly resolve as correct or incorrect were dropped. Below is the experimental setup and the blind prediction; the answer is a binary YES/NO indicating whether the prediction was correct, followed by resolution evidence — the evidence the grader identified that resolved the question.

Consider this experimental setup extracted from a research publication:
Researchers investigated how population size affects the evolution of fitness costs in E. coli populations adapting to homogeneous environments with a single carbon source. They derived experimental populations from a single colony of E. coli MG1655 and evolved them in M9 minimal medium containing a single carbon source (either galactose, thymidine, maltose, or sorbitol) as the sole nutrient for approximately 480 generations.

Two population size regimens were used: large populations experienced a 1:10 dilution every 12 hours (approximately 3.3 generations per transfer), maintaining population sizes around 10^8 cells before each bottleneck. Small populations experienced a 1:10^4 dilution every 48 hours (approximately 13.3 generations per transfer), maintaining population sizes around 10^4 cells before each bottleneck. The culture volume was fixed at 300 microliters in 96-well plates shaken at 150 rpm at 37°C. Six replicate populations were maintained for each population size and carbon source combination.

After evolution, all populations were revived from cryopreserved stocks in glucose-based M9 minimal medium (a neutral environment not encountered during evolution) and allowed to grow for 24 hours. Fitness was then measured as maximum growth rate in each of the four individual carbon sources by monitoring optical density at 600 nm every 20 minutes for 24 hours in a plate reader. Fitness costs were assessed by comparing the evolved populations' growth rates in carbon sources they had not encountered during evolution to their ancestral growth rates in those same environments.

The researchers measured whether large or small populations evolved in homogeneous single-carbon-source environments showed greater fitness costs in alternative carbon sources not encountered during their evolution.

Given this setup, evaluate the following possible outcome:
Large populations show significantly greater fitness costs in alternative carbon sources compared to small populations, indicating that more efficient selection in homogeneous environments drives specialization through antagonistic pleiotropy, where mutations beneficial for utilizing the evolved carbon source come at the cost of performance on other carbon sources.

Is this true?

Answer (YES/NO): YES